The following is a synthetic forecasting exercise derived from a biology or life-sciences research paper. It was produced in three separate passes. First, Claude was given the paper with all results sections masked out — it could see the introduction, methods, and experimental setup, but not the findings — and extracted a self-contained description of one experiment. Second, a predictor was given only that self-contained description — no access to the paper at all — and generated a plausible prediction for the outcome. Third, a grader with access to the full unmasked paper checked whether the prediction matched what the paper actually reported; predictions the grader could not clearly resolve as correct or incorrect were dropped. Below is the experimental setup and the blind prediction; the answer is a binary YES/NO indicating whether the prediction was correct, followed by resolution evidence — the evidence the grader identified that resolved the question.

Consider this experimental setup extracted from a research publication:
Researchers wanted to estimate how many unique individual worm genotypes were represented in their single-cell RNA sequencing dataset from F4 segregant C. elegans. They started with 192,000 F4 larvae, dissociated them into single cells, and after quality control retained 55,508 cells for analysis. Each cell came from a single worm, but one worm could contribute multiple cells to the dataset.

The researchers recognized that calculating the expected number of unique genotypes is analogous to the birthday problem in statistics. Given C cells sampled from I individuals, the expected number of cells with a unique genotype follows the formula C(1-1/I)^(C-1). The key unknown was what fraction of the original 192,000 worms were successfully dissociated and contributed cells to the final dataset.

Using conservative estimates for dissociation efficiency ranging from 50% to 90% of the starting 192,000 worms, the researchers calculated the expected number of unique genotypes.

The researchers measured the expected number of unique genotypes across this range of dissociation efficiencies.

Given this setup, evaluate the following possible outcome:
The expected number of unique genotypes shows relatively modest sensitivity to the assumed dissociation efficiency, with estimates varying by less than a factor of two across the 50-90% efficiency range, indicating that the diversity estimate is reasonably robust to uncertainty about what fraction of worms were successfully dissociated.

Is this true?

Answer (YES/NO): YES